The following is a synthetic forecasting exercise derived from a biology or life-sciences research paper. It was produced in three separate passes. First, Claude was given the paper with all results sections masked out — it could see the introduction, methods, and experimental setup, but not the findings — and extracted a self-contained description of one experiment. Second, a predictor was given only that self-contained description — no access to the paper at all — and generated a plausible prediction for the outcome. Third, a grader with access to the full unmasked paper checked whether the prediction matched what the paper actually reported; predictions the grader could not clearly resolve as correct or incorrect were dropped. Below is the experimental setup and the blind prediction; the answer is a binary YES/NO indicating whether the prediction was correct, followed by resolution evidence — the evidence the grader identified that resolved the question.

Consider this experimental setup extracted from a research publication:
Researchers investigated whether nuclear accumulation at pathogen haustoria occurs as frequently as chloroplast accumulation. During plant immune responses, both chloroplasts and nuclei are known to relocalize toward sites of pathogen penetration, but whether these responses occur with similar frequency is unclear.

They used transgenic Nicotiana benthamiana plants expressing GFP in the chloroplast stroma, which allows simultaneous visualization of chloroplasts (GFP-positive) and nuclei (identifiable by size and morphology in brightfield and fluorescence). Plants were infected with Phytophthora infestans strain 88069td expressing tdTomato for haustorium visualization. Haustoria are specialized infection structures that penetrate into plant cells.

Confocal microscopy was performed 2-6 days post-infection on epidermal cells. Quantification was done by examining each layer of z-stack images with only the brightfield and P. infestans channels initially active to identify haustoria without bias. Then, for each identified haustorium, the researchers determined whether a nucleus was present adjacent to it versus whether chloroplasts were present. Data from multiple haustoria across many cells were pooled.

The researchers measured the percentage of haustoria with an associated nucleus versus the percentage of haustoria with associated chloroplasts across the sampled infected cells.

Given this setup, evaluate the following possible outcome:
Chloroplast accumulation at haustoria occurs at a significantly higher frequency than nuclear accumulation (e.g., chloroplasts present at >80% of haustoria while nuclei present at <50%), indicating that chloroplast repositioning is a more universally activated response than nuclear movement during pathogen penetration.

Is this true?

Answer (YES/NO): NO